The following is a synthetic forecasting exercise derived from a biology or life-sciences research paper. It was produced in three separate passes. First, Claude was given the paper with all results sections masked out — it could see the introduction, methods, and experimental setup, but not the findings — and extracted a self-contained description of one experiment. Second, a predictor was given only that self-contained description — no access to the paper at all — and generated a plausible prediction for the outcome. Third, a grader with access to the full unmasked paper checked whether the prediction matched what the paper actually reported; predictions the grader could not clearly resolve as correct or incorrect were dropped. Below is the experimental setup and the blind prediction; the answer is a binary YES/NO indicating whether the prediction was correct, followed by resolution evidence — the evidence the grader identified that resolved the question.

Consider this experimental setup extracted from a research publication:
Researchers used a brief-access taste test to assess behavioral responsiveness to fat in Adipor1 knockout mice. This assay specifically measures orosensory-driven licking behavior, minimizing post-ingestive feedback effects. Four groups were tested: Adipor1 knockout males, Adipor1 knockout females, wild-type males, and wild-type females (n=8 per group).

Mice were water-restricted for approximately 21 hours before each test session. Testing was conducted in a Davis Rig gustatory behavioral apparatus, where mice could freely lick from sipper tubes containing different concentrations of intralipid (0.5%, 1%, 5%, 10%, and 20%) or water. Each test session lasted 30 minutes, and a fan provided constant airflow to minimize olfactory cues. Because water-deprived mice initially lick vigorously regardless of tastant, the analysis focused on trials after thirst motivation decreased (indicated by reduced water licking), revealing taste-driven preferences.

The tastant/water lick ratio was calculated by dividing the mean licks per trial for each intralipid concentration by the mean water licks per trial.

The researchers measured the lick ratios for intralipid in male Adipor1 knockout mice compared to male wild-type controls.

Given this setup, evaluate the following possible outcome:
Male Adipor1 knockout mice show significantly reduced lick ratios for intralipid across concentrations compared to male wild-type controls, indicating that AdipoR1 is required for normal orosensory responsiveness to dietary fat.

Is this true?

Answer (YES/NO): NO